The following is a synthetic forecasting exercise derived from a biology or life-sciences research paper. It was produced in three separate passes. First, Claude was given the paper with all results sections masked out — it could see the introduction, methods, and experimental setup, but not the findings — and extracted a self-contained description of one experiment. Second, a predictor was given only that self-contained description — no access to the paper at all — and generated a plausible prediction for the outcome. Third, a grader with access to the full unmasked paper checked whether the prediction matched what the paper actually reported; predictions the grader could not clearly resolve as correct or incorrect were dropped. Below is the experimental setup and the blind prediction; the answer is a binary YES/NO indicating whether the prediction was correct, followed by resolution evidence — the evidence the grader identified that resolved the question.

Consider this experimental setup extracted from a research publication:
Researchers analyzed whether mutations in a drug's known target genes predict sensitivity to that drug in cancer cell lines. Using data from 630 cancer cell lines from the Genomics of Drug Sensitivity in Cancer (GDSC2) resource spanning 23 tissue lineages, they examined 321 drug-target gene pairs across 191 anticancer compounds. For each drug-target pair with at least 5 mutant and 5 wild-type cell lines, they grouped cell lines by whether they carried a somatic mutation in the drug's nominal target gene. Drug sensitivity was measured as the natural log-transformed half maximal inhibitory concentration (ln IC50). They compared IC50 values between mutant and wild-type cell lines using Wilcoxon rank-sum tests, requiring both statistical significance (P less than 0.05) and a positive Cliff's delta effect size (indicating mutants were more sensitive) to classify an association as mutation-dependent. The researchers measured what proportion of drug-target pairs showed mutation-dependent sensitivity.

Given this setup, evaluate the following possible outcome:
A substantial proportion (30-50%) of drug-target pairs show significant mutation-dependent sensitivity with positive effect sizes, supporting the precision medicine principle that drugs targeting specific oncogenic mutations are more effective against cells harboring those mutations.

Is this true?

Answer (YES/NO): NO